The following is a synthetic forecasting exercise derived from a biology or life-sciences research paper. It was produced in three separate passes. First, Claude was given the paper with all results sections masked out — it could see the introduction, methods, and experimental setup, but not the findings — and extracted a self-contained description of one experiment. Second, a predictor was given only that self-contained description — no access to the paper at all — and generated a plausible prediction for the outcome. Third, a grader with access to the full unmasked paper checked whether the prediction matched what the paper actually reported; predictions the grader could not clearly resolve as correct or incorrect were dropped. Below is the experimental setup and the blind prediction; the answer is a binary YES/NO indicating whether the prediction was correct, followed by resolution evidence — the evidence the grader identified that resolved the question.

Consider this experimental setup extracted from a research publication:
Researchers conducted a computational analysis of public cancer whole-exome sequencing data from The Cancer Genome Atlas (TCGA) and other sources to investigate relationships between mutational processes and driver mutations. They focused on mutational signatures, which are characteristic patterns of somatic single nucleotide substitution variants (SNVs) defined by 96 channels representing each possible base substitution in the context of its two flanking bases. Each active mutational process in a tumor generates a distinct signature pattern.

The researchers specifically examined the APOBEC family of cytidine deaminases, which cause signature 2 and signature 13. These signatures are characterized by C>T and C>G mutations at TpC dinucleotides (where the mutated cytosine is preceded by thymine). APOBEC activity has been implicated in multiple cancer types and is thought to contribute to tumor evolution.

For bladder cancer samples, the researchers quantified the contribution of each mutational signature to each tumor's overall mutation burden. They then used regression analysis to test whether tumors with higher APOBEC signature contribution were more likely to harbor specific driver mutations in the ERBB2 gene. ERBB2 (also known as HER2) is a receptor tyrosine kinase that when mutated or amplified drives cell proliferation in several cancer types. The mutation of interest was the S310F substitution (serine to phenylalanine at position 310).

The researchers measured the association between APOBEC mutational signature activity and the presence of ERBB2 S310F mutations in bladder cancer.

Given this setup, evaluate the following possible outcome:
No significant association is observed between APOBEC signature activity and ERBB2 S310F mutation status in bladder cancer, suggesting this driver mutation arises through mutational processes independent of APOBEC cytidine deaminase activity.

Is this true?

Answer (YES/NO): NO